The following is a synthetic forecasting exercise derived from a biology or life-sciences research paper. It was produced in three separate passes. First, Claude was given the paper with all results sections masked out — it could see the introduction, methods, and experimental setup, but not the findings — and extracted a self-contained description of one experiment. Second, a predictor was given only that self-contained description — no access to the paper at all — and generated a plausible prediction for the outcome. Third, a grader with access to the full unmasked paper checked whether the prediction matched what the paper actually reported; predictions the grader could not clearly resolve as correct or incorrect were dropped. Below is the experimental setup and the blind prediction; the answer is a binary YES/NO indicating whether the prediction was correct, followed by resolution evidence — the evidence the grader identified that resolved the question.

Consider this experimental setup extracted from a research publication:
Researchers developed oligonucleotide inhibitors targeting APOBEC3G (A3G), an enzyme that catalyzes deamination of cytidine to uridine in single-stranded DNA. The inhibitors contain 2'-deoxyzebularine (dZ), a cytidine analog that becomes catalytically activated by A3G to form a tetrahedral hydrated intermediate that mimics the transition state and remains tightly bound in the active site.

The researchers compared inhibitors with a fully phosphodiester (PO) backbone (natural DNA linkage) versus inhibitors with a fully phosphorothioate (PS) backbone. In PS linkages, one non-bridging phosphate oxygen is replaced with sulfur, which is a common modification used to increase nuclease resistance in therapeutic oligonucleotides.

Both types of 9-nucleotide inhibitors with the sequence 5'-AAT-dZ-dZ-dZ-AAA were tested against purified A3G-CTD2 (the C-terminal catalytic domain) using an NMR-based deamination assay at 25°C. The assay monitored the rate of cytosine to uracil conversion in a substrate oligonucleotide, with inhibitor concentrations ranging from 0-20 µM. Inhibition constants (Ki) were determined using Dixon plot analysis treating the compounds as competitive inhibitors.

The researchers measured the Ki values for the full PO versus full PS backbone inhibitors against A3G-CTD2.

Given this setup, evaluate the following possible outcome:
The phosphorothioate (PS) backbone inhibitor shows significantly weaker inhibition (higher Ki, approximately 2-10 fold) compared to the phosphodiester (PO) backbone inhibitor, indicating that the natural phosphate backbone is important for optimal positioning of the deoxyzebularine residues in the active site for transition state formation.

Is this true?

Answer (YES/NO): YES